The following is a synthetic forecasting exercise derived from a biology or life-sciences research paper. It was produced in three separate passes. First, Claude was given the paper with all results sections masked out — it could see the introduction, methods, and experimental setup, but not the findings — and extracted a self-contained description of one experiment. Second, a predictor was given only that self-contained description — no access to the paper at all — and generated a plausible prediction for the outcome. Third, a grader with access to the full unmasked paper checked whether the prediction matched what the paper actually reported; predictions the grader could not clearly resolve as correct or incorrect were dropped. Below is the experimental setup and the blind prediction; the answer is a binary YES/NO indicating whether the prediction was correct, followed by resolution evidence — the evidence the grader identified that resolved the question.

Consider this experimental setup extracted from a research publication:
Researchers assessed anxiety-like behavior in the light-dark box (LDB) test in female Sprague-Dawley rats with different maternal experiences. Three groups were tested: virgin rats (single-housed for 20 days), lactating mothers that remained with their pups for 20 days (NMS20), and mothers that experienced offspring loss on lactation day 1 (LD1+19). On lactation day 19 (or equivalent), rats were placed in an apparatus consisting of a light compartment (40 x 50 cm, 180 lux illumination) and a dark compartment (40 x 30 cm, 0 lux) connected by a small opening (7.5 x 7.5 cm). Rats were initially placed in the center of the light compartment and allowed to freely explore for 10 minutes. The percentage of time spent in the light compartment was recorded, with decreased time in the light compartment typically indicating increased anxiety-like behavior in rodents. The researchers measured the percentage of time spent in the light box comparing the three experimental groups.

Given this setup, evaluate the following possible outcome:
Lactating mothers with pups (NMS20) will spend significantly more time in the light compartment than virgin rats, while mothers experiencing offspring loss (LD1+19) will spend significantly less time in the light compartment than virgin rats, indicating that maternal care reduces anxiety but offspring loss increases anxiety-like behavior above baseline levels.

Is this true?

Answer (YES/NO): NO